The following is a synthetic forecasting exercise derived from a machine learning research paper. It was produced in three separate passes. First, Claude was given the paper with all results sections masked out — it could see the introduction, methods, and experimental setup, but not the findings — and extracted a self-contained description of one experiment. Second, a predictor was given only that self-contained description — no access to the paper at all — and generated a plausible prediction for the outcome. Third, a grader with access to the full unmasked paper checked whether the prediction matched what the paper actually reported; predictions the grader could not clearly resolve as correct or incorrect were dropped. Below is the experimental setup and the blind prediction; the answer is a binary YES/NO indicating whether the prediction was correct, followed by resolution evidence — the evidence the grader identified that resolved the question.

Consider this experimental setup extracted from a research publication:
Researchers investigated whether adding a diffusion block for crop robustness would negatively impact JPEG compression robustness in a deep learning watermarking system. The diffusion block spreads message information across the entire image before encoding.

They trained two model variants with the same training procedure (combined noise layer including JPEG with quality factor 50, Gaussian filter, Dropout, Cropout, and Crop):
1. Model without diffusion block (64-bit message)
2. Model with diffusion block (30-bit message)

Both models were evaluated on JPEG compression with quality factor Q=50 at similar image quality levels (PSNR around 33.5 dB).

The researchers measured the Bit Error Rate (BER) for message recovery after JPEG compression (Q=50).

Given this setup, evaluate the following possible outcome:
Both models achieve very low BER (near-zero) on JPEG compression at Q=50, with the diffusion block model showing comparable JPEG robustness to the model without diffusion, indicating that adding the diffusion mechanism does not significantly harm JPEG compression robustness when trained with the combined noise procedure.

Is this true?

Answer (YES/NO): NO